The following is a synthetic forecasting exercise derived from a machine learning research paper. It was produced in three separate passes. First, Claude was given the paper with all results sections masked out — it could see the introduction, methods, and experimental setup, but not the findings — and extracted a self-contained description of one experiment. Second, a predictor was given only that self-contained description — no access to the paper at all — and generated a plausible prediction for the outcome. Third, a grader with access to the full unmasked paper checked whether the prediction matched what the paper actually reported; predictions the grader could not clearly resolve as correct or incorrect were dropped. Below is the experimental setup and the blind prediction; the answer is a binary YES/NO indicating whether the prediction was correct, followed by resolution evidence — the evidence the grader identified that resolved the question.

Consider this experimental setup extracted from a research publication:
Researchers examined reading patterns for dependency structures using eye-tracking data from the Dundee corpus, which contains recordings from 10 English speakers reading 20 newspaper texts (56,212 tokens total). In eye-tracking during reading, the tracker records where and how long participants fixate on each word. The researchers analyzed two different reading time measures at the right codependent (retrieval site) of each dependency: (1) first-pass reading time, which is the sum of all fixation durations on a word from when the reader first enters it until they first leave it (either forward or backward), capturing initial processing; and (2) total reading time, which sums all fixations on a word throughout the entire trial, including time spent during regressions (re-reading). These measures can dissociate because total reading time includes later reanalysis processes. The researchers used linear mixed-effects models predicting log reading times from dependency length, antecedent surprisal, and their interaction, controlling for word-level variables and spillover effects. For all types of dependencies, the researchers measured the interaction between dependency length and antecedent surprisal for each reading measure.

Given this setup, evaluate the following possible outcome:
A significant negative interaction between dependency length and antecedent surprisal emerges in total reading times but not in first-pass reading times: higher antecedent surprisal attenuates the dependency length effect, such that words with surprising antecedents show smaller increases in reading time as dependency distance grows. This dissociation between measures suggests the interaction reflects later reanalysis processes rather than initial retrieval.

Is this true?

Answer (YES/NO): NO